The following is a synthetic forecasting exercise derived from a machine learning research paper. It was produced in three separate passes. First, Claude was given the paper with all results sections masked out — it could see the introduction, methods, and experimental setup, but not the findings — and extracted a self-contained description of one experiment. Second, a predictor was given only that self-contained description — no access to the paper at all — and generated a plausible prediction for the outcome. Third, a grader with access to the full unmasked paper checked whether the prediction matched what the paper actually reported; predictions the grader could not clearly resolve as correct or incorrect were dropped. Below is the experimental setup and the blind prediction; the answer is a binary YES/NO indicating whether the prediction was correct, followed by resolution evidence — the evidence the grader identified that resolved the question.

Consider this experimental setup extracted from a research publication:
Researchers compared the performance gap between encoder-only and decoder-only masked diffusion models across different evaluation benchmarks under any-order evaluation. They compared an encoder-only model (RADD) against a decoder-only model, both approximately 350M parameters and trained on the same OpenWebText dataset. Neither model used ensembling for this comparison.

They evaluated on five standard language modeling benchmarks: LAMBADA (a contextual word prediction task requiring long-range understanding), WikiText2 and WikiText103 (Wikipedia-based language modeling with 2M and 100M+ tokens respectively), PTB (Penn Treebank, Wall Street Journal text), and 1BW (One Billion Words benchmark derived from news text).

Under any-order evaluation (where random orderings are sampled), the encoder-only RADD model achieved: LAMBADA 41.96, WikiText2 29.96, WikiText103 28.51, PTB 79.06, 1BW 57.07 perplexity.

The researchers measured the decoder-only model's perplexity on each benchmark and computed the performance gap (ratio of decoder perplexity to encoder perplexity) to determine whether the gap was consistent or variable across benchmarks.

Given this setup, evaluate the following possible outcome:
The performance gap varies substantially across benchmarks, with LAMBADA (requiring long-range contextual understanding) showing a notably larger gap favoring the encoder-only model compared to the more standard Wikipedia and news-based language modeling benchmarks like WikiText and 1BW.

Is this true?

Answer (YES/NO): NO